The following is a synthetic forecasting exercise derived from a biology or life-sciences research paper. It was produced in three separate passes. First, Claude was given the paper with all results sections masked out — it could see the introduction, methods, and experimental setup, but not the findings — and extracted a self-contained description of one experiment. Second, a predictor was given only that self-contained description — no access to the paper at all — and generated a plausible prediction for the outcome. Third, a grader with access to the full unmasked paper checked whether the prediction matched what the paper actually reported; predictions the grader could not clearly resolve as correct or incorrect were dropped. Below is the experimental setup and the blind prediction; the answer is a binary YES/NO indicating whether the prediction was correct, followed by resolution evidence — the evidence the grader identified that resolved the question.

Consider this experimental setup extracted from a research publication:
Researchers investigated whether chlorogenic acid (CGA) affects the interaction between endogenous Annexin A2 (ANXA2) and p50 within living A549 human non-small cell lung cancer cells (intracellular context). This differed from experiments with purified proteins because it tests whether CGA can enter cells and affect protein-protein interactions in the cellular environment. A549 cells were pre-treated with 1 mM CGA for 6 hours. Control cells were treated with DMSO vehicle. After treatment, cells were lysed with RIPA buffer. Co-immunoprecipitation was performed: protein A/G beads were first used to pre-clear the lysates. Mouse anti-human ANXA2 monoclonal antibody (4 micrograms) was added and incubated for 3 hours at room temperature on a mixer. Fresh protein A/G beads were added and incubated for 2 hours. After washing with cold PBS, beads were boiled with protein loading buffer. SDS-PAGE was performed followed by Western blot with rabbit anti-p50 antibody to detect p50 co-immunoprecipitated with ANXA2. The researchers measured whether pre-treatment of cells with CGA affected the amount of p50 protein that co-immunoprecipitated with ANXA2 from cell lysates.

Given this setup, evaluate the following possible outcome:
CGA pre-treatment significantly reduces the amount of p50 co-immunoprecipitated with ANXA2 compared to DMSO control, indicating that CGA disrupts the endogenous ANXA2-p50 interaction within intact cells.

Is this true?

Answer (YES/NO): YES